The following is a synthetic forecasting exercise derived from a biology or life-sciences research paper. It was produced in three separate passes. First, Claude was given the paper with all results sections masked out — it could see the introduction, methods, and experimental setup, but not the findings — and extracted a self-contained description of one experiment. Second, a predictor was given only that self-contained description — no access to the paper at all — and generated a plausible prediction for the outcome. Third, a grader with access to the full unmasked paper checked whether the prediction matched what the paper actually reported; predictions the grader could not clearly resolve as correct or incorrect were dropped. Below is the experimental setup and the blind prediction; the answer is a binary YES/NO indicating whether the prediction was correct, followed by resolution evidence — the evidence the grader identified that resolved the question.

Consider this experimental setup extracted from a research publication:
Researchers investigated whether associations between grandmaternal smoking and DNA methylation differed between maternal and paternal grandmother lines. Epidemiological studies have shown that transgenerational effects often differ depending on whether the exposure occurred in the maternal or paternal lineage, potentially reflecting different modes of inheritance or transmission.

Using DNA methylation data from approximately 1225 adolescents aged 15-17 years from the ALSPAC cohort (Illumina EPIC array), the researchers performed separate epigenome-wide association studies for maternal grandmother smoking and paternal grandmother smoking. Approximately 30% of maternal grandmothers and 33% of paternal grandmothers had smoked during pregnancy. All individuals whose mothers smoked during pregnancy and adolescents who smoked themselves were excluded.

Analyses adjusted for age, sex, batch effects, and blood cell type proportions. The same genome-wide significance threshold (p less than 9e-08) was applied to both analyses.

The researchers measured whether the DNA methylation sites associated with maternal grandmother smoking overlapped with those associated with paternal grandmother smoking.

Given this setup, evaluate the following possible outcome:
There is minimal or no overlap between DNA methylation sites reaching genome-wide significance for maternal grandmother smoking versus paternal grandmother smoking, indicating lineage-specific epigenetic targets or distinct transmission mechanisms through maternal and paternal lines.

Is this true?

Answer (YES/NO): YES